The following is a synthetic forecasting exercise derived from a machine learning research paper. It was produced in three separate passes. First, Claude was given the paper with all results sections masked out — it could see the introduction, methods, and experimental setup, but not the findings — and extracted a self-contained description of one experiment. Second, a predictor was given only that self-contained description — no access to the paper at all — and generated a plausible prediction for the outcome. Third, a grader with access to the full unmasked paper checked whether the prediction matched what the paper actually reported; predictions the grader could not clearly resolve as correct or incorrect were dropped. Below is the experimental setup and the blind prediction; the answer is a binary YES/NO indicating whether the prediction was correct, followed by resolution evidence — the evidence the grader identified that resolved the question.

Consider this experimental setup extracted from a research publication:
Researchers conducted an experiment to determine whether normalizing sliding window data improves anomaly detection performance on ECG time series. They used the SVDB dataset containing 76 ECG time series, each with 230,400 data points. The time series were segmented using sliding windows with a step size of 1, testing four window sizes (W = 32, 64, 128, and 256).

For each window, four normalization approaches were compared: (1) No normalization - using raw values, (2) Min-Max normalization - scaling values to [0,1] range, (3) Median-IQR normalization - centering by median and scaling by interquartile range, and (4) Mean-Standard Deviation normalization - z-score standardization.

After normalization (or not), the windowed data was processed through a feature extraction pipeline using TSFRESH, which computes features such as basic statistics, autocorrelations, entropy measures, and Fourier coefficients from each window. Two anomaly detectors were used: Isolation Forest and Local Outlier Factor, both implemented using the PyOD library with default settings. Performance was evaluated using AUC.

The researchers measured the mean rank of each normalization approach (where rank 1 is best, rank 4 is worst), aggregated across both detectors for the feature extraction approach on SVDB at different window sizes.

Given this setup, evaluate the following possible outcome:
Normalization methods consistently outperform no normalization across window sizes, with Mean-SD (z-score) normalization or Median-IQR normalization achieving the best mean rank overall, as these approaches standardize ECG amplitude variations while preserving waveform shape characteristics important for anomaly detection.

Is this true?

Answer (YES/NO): NO